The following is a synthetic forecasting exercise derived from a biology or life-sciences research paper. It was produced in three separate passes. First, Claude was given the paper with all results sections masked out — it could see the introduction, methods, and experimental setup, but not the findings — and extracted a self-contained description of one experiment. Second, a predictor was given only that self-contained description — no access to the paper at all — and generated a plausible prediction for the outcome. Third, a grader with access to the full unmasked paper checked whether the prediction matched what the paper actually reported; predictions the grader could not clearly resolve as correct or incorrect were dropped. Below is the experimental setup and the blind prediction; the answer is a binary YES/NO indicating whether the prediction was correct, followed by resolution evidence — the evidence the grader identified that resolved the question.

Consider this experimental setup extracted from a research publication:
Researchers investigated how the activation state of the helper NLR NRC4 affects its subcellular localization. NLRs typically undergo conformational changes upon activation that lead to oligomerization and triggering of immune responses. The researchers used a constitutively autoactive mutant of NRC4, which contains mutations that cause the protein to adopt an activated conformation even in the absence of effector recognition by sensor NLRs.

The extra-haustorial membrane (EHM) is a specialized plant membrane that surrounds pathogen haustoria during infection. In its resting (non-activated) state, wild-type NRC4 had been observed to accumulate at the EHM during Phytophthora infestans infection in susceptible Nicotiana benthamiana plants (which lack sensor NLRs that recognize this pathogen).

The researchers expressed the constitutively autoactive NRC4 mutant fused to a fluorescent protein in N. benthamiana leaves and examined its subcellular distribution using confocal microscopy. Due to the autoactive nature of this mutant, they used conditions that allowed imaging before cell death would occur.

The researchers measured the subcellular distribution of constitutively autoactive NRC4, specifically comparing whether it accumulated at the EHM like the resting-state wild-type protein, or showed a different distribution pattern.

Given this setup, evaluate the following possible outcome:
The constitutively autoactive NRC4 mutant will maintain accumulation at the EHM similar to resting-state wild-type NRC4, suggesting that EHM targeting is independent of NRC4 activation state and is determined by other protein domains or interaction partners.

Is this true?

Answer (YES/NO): NO